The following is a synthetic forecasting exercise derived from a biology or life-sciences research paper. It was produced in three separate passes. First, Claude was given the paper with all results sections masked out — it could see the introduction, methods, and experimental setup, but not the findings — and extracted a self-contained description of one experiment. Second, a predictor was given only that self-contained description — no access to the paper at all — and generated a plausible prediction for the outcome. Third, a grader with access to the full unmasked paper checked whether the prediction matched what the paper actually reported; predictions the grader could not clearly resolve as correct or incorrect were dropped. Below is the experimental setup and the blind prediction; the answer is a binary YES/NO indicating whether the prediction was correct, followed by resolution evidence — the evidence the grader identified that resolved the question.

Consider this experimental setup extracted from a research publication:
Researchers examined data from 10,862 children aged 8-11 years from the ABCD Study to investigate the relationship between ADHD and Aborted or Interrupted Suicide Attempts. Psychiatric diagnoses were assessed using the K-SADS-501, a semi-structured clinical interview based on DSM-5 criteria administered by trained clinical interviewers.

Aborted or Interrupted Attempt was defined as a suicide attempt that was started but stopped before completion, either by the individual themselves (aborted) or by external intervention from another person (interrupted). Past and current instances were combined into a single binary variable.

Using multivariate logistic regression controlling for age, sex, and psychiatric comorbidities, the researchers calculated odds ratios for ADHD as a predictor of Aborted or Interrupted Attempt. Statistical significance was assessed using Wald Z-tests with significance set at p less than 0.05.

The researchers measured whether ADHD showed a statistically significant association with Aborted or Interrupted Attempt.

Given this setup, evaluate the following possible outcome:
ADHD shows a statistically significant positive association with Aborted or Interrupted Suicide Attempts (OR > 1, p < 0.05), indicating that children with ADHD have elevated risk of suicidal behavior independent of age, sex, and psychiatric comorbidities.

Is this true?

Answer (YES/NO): NO